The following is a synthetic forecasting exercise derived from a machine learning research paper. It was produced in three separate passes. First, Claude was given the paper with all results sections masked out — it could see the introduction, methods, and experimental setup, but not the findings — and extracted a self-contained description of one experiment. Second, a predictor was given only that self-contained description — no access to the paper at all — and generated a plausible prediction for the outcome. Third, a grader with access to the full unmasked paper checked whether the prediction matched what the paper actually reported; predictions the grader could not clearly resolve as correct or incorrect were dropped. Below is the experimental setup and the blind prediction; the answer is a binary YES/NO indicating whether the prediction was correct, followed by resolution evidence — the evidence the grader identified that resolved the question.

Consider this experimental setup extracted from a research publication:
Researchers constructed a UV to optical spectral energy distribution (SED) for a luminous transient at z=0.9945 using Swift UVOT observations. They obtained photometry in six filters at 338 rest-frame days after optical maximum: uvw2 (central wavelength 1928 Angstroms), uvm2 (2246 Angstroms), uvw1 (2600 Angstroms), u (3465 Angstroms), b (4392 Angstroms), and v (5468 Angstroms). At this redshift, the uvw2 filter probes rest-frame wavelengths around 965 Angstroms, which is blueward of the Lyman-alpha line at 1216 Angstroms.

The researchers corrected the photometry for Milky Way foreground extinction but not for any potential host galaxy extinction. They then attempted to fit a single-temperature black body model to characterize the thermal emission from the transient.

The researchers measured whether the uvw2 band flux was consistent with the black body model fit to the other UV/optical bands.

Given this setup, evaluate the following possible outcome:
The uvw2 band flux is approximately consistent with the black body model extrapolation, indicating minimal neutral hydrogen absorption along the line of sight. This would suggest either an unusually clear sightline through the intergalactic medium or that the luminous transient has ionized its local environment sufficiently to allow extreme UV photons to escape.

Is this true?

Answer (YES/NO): NO